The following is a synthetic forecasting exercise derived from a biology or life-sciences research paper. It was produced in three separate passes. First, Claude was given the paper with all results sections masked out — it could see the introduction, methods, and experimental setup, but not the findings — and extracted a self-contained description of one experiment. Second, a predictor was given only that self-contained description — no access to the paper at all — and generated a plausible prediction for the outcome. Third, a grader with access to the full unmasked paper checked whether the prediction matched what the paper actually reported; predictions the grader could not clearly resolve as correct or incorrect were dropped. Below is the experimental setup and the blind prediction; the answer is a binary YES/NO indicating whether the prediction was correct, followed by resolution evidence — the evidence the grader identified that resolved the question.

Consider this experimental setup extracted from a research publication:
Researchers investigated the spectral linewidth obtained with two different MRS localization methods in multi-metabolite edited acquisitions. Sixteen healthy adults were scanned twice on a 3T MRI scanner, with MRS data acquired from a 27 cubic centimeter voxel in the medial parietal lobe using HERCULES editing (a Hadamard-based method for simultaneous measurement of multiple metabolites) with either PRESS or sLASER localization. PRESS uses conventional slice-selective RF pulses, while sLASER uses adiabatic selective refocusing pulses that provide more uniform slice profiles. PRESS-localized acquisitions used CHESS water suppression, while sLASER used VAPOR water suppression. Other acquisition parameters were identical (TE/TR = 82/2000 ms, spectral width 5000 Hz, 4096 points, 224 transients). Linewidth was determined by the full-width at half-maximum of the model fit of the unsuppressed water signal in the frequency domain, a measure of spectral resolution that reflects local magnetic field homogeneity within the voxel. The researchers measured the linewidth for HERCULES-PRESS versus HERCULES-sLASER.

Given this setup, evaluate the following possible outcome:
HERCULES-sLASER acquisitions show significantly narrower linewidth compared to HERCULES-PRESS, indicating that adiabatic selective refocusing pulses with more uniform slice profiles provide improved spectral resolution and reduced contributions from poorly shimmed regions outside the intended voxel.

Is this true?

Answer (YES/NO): YES